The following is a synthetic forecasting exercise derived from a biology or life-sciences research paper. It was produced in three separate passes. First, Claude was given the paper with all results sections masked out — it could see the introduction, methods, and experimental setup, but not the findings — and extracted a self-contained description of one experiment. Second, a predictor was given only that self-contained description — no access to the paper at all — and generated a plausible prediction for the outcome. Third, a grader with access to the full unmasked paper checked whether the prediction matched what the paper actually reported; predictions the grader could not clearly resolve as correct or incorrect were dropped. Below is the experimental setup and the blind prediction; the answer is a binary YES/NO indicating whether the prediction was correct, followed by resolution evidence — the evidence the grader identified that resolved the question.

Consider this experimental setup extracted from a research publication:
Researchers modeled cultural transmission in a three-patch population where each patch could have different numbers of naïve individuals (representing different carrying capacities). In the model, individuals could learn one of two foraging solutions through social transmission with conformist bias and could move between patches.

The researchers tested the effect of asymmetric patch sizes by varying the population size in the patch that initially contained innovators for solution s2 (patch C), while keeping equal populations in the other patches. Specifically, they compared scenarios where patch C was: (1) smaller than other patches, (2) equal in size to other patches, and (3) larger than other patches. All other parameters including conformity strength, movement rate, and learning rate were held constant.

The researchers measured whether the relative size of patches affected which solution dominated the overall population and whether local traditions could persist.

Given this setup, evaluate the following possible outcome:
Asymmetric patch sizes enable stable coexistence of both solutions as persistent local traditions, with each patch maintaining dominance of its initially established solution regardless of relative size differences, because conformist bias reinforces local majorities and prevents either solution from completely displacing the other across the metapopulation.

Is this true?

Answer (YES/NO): NO